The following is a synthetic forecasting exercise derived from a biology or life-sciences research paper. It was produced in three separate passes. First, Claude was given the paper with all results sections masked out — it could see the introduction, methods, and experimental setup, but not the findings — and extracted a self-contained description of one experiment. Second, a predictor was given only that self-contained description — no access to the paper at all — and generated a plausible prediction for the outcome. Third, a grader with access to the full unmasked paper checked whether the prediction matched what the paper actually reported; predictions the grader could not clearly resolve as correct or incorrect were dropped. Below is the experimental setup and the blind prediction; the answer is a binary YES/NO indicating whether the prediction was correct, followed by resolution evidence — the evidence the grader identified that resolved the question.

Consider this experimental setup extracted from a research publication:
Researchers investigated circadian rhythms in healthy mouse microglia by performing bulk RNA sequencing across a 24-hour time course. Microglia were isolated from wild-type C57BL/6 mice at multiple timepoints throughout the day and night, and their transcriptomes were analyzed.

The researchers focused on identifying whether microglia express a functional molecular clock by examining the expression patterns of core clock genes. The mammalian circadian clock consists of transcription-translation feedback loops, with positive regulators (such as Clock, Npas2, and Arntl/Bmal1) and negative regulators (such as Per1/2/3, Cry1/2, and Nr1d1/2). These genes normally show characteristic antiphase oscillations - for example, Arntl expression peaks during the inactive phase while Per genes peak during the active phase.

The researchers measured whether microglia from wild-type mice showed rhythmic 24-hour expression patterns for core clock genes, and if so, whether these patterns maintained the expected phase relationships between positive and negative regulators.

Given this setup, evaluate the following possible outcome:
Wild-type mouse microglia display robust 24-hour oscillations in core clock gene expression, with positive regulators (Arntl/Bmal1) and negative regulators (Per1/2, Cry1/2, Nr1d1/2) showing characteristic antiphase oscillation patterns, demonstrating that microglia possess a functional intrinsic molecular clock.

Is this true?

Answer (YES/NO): YES